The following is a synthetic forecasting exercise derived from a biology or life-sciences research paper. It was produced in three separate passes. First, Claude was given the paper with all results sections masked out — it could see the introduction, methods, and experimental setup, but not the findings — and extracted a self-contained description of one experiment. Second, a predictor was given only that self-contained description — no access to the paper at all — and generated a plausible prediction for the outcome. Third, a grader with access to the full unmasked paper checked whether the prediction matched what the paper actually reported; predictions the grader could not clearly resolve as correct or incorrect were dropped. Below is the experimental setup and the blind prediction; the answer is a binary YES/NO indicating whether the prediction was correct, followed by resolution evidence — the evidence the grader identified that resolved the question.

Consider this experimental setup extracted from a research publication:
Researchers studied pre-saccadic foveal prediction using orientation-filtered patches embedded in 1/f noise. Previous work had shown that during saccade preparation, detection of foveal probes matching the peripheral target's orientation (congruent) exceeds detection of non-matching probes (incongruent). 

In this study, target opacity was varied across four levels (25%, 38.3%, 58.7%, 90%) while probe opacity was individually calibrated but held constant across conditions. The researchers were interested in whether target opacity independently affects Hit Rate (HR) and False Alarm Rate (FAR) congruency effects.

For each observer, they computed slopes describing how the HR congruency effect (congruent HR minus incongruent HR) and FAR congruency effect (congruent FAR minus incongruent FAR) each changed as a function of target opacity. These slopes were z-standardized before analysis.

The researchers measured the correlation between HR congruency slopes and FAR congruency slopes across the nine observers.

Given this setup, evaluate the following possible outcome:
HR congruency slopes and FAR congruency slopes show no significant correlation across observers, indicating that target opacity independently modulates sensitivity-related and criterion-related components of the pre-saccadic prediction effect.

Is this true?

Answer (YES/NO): NO